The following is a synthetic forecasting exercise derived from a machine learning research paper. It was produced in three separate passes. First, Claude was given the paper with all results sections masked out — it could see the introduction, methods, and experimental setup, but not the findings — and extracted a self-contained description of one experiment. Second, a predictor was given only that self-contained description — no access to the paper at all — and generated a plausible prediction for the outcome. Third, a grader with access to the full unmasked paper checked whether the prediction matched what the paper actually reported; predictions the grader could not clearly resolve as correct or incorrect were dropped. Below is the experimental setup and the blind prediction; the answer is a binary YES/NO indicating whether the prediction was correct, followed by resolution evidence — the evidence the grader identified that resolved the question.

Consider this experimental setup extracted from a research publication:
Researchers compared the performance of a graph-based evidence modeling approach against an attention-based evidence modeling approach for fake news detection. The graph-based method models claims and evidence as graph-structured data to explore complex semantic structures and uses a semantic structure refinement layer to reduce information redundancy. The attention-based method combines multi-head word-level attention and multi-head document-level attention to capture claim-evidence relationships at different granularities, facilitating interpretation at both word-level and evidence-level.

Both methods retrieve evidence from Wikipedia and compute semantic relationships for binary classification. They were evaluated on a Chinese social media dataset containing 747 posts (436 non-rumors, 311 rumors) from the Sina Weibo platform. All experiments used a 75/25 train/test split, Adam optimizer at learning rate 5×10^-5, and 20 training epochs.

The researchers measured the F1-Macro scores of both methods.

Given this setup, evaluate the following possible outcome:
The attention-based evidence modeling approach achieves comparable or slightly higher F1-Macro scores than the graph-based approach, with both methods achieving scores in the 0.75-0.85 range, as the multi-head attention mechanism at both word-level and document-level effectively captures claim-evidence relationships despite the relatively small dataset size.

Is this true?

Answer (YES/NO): NO